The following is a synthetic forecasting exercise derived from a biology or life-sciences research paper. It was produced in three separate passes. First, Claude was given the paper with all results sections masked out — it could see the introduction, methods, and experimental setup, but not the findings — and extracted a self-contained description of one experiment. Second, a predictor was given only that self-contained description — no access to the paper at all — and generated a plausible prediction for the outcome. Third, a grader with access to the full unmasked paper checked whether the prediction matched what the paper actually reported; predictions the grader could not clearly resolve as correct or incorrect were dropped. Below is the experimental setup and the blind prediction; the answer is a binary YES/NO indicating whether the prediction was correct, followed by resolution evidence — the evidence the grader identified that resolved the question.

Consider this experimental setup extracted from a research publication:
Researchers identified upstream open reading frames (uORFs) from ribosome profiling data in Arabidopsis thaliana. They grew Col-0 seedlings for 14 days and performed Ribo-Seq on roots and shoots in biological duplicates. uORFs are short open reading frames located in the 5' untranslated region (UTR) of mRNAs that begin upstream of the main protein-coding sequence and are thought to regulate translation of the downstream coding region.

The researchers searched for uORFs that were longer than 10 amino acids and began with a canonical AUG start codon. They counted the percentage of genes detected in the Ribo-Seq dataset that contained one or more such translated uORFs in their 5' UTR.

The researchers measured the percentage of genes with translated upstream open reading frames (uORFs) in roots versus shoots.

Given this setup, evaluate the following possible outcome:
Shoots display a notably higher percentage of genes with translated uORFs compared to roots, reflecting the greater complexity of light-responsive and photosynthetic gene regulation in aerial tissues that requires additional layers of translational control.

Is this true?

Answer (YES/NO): NO